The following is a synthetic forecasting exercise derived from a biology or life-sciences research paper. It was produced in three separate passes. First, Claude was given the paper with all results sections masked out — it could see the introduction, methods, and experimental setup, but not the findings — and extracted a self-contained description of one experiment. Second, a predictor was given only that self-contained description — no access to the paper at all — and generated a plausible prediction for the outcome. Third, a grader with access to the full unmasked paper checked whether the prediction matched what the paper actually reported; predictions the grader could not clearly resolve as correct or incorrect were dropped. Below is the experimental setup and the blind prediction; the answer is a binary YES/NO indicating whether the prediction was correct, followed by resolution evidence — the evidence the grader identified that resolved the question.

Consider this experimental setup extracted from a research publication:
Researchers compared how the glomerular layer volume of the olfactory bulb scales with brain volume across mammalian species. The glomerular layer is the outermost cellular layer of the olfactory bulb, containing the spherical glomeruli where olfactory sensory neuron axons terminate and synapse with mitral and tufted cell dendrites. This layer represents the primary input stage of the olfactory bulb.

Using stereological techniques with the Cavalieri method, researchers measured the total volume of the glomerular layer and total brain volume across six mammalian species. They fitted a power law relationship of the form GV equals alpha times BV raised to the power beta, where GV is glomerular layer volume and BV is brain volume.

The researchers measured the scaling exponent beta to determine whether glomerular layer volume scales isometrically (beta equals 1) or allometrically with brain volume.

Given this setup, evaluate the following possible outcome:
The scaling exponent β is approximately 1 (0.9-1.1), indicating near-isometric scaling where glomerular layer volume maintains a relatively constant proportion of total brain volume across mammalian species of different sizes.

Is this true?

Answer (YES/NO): NO